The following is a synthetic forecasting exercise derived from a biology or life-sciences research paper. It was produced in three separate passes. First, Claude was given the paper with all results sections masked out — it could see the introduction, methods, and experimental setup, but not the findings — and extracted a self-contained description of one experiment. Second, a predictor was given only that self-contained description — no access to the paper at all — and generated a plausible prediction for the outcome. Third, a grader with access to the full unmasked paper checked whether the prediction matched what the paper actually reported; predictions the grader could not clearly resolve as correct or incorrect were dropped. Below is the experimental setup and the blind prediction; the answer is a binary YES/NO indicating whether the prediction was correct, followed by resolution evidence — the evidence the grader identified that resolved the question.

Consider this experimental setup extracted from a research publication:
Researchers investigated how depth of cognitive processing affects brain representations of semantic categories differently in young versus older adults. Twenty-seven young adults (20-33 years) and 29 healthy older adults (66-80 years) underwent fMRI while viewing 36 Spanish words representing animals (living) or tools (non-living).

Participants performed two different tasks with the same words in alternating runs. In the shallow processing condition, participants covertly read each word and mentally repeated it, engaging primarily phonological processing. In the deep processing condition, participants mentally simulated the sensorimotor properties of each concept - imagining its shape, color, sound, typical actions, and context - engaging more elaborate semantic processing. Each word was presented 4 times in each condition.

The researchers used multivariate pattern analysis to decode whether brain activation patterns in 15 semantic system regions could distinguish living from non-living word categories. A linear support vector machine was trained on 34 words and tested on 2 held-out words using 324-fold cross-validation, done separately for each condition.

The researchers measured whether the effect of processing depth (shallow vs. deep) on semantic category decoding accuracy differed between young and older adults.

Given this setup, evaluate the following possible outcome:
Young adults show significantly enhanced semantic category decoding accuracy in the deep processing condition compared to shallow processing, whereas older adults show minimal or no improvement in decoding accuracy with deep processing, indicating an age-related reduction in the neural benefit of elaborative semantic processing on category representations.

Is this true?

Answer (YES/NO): NO